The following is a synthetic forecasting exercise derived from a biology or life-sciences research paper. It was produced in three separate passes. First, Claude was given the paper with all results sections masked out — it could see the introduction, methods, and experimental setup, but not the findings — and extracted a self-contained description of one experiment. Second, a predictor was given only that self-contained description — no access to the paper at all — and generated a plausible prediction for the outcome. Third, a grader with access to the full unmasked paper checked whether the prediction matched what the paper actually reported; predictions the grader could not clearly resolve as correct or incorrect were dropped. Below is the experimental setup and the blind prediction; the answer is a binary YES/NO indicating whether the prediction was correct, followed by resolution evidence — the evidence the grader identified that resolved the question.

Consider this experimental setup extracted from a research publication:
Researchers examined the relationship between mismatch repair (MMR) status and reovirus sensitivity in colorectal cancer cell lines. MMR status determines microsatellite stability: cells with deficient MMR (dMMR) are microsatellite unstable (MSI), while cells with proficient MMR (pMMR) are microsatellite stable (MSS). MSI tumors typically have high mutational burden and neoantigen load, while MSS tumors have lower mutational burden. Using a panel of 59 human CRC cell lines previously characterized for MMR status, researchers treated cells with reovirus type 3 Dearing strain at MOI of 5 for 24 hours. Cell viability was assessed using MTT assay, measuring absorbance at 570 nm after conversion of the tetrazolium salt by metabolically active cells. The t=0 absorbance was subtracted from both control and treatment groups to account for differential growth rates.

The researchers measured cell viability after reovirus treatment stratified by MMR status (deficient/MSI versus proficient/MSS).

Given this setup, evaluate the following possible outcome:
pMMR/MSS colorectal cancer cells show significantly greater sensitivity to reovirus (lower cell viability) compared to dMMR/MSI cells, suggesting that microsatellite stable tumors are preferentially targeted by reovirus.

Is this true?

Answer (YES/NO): NO